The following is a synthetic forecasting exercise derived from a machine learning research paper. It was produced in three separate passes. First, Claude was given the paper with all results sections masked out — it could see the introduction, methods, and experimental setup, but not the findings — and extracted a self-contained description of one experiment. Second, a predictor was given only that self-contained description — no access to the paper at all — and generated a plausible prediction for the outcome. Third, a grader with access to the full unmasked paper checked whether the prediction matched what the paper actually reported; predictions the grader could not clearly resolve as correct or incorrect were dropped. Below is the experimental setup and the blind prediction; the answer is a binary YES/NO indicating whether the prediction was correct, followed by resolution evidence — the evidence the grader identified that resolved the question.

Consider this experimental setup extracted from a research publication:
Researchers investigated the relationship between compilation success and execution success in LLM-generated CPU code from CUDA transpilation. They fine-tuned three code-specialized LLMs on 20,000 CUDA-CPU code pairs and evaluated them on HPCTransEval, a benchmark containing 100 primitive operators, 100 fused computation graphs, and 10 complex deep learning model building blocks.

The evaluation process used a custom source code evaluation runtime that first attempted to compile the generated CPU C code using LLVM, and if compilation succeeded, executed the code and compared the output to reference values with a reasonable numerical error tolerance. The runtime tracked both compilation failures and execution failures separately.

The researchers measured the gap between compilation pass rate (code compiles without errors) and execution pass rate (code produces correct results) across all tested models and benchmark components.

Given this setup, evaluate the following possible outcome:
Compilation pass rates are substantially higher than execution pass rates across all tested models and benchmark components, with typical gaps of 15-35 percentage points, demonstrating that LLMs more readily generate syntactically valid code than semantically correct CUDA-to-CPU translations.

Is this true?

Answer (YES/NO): NO